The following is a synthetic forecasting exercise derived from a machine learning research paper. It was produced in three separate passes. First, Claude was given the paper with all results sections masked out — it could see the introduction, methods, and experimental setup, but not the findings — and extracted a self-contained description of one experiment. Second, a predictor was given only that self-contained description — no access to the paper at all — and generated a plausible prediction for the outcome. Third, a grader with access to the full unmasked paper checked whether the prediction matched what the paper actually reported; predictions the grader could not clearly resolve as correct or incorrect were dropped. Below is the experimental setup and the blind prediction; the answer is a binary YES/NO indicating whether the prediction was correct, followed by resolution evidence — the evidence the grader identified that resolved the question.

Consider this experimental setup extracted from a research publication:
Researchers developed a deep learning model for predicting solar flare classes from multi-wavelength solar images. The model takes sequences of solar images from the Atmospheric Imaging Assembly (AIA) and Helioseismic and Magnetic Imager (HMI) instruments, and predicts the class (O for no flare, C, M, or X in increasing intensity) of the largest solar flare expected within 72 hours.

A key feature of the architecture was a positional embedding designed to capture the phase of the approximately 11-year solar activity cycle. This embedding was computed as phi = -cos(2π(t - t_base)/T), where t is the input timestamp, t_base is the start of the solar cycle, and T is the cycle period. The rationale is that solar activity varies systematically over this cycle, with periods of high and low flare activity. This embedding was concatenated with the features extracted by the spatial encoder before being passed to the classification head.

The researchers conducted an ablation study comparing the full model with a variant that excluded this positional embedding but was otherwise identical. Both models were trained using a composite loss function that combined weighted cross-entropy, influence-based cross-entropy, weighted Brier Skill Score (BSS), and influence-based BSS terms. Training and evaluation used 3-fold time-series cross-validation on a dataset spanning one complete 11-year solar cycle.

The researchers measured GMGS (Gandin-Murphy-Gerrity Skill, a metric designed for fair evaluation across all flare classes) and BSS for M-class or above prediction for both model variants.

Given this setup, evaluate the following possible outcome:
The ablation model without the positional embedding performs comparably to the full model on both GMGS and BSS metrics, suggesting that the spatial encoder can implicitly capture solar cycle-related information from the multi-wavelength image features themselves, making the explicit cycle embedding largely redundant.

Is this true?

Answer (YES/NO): NO